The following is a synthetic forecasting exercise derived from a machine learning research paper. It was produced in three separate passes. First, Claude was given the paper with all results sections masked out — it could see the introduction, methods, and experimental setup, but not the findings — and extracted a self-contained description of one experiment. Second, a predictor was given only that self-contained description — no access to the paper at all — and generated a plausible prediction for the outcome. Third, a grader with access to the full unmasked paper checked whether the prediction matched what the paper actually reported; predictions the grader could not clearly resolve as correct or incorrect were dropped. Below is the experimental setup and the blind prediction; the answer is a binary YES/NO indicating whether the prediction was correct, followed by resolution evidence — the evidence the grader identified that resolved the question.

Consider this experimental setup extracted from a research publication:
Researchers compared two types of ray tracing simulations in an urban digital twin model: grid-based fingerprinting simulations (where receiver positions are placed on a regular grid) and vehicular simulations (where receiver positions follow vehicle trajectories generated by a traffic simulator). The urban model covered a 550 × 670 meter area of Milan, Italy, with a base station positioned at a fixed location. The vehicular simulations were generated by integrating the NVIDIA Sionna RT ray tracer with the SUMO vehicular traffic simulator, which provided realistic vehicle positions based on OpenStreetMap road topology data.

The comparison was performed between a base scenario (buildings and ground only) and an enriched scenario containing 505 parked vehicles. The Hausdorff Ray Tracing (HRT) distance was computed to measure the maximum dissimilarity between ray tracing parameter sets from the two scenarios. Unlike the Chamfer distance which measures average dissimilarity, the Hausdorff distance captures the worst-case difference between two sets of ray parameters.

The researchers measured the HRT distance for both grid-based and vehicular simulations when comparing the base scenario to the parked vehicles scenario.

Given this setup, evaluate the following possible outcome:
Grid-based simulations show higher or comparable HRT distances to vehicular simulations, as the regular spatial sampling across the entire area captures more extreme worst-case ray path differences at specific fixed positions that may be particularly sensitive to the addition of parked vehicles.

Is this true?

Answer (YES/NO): YES